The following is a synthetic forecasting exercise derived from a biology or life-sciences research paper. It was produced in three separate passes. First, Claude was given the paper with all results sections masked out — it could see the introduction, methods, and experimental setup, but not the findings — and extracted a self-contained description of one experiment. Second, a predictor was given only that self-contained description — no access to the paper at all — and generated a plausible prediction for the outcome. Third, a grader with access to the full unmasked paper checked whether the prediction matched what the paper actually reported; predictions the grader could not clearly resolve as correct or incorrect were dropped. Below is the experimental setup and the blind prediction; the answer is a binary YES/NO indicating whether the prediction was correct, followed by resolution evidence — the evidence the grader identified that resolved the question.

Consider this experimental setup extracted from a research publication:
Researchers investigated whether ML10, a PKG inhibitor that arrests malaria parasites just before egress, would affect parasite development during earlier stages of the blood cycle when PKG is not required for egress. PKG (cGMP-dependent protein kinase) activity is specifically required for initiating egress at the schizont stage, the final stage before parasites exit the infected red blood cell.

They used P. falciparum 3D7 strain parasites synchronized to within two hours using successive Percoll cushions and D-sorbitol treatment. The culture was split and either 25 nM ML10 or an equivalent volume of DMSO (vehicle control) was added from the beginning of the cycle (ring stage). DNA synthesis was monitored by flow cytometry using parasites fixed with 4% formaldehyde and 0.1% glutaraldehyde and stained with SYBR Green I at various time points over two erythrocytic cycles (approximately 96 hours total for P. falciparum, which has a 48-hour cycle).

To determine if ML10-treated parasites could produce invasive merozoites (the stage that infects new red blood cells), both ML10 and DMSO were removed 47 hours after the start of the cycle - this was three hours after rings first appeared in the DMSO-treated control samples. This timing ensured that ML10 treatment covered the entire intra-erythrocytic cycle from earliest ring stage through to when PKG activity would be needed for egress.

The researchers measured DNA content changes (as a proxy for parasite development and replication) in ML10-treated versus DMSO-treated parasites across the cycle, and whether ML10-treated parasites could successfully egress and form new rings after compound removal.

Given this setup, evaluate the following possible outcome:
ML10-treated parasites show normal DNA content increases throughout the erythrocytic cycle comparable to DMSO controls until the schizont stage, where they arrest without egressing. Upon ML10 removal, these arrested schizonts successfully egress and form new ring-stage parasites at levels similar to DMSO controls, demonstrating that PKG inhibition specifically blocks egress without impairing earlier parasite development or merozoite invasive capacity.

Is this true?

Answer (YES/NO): YES